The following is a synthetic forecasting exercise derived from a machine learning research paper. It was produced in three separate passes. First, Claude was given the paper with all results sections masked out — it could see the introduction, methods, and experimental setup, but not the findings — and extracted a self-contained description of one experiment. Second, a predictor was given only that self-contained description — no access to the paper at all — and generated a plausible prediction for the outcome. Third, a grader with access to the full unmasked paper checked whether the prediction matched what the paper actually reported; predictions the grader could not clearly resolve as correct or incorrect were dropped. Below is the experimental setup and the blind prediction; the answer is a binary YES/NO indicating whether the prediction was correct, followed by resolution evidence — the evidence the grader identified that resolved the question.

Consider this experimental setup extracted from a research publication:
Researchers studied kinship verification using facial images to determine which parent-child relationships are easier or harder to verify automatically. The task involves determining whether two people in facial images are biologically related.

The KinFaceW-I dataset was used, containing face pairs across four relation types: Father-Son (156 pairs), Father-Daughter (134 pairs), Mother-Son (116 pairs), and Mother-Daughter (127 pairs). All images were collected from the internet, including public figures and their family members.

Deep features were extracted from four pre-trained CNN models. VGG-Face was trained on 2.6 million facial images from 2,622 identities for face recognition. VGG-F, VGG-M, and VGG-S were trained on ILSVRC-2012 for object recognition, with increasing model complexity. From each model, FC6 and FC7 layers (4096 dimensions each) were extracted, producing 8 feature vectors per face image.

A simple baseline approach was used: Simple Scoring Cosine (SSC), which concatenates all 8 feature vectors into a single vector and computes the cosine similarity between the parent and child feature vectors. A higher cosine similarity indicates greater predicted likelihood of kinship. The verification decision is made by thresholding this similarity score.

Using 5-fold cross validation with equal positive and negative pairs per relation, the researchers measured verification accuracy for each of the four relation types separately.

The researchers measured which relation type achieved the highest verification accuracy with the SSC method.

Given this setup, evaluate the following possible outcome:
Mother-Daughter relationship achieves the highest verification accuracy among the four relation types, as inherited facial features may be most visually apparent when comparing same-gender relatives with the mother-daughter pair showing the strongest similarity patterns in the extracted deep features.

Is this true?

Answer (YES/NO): YES